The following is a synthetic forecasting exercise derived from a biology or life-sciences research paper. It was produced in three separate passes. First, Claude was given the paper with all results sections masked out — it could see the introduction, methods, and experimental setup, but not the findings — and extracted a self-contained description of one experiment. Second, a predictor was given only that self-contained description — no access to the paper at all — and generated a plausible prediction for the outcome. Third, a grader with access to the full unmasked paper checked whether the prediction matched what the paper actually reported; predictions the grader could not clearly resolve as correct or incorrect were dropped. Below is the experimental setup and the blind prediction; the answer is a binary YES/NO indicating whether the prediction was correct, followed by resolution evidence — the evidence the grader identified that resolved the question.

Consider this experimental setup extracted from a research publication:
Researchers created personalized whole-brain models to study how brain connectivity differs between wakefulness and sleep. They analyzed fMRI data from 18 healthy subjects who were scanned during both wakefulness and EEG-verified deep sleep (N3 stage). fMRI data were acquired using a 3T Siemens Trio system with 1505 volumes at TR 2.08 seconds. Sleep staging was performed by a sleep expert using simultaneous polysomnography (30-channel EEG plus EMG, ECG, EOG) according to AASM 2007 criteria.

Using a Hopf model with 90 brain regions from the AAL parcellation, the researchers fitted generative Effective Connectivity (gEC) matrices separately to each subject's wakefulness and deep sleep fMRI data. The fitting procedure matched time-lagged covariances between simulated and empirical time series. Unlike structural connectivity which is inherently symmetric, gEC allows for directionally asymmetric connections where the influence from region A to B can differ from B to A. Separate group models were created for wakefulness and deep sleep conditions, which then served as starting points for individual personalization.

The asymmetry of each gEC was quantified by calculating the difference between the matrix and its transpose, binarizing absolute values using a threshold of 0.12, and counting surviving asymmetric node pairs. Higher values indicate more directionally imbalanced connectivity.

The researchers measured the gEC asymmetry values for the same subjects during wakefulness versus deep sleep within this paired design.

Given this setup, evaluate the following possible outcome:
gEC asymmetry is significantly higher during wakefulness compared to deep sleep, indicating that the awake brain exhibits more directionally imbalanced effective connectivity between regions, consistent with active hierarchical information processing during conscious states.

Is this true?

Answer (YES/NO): YES